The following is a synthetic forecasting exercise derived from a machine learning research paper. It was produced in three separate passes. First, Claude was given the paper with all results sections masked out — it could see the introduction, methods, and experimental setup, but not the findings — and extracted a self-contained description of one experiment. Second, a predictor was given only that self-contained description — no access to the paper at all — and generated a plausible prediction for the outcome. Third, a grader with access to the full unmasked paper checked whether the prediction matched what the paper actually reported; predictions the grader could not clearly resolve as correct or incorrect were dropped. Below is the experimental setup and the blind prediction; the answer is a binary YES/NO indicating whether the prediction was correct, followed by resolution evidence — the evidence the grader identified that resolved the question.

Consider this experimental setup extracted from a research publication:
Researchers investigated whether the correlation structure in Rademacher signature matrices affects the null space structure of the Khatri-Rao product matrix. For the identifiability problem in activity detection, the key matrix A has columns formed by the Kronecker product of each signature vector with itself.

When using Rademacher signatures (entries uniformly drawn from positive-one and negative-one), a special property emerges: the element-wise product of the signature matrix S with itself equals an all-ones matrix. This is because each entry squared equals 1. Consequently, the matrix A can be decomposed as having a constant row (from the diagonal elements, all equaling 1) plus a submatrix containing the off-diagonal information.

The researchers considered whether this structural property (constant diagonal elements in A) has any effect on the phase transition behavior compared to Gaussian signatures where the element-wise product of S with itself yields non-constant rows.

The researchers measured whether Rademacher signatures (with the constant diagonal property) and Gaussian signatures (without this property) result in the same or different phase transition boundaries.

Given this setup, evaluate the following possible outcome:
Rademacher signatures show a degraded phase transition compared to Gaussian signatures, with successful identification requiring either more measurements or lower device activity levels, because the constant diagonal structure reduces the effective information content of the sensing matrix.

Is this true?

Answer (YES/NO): NO